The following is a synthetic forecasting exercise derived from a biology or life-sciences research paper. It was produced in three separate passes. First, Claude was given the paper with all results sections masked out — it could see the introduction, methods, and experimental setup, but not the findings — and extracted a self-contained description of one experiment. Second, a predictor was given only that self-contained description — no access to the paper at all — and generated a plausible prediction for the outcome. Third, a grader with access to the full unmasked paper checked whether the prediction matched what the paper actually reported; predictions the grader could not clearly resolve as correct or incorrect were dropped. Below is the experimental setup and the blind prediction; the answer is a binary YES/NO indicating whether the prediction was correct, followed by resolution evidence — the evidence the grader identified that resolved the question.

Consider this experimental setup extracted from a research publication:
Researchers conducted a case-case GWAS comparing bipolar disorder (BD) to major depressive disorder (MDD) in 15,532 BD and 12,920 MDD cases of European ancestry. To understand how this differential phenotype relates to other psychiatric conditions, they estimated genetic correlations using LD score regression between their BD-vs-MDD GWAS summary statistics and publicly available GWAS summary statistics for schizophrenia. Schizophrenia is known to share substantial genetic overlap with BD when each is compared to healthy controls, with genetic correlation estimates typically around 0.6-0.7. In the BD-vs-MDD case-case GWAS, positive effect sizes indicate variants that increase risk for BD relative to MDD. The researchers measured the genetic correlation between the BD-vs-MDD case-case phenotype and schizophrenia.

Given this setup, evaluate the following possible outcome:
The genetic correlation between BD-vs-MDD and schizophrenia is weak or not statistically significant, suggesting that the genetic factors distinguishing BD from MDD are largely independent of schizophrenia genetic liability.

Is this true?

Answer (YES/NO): NO